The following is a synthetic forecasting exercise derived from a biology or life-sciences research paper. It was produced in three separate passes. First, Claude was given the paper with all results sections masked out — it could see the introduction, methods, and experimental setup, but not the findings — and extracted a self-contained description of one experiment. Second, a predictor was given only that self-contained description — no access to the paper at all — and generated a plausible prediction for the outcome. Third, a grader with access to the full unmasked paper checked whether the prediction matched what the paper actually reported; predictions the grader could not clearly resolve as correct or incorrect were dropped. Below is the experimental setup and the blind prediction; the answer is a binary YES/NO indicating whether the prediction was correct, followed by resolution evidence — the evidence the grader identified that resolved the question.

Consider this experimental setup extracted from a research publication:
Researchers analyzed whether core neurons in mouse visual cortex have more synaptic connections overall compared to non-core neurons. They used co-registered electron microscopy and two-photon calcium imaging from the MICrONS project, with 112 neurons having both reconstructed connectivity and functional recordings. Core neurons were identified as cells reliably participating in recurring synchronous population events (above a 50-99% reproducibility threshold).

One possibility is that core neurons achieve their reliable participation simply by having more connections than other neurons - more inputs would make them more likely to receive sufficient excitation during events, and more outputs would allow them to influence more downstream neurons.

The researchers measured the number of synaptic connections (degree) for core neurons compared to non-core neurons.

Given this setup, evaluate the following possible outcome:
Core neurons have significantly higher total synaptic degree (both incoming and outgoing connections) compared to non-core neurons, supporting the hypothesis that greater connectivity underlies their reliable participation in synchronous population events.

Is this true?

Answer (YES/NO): NO